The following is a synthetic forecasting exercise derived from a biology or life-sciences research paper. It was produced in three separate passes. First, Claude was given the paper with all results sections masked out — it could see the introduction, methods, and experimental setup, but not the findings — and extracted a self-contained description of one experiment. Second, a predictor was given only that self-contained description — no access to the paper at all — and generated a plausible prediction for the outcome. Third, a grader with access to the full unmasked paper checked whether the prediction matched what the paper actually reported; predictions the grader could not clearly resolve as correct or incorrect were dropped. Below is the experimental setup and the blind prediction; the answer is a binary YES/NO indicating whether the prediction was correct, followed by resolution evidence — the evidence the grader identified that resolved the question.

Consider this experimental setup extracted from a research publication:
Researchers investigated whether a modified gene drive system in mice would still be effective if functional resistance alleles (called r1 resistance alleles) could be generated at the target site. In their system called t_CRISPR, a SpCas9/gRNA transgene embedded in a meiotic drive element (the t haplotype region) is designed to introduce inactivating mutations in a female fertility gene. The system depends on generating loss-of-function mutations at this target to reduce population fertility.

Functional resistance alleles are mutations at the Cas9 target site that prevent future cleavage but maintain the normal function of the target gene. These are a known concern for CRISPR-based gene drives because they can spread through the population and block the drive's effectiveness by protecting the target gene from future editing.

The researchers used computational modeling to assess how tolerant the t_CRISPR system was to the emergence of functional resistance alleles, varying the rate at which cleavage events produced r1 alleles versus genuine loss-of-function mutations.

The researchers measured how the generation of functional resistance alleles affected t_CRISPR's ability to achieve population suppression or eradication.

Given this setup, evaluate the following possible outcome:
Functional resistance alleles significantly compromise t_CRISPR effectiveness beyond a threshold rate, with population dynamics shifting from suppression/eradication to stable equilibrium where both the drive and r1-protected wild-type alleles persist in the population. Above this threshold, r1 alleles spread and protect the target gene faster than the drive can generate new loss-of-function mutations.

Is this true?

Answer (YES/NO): NO